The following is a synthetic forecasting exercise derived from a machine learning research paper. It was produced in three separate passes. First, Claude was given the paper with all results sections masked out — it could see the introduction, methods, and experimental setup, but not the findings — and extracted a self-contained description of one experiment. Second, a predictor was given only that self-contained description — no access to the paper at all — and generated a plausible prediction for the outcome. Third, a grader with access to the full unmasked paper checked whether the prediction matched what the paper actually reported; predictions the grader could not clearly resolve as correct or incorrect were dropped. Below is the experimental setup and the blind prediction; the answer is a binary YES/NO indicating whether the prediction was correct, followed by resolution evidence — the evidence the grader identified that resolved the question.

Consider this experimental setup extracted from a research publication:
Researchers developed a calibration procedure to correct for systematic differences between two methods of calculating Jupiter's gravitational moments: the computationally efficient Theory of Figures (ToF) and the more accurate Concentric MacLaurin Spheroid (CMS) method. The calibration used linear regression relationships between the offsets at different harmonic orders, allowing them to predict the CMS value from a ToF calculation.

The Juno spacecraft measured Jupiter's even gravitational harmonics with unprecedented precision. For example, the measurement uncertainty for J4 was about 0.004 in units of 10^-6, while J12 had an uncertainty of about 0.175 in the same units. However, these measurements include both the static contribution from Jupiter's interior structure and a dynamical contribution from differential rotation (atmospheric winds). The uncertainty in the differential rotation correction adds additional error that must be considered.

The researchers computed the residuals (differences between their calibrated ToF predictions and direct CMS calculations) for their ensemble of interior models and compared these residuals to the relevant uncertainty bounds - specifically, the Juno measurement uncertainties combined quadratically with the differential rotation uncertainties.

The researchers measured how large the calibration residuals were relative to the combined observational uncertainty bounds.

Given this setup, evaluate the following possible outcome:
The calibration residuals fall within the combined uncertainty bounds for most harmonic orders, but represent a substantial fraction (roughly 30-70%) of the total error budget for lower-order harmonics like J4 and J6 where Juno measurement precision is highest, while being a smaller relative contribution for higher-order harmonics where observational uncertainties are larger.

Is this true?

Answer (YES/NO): NO